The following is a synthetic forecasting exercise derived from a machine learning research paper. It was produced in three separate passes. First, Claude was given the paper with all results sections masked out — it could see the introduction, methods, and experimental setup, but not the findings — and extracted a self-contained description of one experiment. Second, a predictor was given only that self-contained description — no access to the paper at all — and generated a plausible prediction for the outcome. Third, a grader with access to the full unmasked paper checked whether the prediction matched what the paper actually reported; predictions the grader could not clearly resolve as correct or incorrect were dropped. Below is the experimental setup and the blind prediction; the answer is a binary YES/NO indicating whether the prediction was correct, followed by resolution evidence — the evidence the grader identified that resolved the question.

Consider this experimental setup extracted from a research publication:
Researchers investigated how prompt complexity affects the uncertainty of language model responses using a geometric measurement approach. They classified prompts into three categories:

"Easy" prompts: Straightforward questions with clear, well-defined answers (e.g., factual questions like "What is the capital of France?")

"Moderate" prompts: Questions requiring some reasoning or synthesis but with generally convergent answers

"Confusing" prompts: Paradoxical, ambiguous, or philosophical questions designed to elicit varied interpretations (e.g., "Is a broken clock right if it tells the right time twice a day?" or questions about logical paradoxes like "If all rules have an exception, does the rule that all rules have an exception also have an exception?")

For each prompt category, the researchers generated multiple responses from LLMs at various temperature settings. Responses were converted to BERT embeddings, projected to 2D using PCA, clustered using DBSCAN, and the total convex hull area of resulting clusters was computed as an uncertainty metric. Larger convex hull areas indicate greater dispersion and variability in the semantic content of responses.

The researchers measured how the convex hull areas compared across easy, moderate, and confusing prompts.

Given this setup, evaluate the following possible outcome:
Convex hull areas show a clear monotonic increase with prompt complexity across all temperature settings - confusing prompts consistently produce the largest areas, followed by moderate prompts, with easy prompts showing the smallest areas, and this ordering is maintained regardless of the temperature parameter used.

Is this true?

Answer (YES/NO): NO